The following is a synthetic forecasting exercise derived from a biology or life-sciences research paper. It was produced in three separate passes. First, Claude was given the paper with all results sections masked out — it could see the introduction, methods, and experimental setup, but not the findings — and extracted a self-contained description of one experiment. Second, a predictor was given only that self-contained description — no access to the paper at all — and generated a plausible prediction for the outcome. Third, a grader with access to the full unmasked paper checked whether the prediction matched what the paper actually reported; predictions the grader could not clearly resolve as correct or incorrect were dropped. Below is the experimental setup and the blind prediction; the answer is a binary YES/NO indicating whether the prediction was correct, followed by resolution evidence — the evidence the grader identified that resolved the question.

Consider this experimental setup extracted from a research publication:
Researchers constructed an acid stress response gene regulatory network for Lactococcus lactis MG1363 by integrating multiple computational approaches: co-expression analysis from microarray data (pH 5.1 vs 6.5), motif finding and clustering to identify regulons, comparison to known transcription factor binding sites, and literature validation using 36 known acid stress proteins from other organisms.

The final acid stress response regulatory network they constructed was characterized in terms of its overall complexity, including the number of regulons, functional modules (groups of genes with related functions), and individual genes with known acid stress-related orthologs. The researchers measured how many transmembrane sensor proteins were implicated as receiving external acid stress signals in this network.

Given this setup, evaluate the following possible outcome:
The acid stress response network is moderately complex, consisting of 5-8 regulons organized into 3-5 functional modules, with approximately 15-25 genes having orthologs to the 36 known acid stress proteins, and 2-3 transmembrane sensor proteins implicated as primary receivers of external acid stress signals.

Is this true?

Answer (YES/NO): NO